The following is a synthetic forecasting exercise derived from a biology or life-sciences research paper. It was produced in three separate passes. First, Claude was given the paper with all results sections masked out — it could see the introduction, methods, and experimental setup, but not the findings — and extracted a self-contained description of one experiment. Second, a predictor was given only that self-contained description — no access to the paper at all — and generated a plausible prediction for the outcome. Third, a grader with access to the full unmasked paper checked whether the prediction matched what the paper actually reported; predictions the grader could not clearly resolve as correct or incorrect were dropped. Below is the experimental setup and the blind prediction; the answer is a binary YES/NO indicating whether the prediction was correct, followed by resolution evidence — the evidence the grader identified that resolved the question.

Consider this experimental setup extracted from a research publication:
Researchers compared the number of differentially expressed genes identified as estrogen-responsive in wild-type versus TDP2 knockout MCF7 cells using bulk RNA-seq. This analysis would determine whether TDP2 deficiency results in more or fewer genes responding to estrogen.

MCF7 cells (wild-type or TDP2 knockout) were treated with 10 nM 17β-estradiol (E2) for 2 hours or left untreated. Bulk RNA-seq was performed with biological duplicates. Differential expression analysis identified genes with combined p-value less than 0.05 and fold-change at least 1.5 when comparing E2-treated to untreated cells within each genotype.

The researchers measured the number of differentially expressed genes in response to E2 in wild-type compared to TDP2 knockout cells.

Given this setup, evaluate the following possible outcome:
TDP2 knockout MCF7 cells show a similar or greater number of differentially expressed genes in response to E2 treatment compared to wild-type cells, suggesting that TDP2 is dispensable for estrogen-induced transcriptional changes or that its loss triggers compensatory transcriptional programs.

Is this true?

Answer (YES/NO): NO